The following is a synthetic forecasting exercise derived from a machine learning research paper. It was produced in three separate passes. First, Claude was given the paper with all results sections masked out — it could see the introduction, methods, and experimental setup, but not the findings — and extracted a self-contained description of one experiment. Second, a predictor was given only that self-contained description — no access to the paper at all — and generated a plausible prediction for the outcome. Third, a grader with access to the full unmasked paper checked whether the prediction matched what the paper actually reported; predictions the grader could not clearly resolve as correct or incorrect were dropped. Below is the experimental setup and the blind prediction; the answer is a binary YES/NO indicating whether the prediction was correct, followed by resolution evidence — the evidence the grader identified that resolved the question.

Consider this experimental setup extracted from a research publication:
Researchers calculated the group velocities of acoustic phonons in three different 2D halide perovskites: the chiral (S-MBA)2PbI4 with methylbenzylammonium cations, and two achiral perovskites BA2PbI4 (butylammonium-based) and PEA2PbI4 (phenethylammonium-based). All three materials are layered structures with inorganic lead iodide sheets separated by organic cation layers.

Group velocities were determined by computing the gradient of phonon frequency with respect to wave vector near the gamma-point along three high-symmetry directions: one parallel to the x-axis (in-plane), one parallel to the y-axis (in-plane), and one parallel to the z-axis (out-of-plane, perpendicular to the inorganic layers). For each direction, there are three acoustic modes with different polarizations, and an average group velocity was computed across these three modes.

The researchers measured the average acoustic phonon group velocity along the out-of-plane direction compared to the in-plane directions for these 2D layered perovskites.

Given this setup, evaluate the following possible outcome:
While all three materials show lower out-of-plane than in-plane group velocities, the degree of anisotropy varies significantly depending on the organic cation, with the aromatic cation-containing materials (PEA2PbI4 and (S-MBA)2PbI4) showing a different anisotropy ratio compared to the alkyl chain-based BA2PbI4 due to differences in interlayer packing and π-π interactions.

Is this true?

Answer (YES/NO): NO